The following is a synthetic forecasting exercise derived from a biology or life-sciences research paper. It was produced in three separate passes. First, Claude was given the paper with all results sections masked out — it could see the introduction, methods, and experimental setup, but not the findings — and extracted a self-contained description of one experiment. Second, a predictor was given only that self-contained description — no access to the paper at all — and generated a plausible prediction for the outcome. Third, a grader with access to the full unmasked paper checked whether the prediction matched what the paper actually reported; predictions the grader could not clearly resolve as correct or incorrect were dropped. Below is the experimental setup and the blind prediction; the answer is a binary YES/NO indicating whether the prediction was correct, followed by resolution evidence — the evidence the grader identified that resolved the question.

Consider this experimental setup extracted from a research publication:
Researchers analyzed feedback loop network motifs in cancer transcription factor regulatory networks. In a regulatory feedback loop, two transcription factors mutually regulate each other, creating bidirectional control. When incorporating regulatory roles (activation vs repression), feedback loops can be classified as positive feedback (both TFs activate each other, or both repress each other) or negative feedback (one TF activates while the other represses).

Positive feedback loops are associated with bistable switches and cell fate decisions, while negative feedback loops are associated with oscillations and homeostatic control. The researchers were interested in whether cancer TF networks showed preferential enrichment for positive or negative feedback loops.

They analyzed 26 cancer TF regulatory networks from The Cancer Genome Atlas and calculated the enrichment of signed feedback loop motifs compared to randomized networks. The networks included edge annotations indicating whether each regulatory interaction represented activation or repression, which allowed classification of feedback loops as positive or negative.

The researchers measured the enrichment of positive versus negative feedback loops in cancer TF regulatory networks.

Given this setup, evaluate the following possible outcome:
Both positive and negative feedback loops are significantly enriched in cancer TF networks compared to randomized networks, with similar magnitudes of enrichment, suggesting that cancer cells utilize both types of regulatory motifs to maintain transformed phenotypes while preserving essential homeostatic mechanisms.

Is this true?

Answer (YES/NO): NO